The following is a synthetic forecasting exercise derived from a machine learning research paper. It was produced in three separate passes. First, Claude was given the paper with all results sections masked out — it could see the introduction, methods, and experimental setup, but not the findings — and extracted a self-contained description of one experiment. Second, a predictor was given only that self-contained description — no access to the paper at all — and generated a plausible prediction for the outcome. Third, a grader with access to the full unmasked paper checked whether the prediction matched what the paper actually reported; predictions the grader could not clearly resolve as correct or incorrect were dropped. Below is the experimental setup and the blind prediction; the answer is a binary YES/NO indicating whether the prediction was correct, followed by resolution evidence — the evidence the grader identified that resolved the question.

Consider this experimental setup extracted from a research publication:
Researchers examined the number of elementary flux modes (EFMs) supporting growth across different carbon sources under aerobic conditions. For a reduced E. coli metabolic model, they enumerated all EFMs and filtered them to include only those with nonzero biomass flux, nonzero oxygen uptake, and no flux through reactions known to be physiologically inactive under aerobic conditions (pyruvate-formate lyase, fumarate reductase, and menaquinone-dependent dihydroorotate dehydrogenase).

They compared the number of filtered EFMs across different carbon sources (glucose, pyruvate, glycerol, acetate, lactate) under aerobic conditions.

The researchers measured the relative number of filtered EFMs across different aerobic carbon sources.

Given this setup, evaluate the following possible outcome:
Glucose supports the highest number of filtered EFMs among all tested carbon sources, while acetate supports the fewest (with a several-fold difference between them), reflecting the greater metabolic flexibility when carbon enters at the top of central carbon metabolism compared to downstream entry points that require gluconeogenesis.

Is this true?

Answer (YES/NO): NO